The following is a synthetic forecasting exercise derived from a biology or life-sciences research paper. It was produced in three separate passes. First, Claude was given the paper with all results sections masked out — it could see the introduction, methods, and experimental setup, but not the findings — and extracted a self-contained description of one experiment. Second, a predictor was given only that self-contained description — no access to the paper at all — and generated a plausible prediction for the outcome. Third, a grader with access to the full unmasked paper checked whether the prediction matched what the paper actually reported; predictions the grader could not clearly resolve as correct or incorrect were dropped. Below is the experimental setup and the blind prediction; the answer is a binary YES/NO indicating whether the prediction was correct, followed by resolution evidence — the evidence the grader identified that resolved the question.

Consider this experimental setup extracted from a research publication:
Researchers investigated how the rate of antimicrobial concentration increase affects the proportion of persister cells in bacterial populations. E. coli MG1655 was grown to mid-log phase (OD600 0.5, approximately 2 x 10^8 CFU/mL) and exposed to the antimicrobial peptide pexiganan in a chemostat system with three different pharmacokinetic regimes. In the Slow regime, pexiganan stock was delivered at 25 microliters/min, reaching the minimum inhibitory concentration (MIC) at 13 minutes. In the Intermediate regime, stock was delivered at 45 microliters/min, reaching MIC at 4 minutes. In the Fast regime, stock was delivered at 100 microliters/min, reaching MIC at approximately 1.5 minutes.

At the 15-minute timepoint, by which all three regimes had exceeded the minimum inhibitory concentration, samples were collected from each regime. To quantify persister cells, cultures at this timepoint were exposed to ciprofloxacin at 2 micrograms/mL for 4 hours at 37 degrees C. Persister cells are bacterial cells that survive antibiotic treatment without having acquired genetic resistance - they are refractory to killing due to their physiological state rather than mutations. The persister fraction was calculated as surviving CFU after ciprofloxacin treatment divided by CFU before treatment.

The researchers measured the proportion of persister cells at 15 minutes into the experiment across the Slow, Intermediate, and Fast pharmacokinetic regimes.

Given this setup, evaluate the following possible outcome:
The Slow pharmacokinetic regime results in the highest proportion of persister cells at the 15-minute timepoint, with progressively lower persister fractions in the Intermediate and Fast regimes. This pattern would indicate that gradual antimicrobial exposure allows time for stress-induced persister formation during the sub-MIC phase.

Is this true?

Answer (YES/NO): NO